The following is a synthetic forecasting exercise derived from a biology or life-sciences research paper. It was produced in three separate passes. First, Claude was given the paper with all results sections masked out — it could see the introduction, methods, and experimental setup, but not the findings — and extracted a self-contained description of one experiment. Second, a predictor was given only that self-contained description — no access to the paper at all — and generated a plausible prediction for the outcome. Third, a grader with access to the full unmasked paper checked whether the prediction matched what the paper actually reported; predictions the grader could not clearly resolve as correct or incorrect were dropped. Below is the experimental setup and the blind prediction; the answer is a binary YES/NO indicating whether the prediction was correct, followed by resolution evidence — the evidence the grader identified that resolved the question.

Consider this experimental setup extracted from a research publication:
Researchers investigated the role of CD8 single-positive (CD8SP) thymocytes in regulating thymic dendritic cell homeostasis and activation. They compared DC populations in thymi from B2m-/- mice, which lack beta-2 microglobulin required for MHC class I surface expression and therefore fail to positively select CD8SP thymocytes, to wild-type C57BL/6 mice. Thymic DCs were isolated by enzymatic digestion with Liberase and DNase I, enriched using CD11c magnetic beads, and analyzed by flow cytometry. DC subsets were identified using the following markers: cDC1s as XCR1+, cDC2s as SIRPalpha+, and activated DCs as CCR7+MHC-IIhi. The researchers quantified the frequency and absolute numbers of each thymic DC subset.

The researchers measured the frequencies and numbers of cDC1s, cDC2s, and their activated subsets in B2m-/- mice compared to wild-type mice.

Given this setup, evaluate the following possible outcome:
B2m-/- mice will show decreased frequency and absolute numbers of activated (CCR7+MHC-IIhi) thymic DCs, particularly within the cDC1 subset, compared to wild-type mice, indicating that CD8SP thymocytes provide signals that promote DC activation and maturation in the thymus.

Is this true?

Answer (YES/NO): NO